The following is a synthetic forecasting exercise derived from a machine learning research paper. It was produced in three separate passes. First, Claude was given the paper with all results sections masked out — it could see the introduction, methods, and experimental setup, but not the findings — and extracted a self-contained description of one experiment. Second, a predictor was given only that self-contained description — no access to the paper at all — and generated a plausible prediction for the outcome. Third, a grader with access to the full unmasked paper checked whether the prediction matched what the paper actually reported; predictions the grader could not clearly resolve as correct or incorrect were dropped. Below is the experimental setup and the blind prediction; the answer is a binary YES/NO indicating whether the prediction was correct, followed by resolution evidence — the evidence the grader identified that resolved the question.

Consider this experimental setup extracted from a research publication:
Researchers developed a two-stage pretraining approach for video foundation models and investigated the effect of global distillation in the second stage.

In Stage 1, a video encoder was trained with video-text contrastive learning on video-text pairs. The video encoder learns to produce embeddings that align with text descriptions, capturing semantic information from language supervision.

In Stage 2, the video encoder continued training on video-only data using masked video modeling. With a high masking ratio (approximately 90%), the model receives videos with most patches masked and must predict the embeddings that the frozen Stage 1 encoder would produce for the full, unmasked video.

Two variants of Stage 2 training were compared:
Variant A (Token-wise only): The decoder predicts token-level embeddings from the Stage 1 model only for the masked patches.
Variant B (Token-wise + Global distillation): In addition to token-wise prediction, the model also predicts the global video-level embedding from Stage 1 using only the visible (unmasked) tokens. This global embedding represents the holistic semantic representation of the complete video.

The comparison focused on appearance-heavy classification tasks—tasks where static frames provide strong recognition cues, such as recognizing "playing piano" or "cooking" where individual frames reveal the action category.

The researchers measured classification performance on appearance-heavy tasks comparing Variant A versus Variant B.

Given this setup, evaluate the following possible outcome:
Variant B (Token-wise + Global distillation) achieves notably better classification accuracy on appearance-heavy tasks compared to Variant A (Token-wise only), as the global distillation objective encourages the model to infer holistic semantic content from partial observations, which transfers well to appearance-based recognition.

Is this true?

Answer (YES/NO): YES